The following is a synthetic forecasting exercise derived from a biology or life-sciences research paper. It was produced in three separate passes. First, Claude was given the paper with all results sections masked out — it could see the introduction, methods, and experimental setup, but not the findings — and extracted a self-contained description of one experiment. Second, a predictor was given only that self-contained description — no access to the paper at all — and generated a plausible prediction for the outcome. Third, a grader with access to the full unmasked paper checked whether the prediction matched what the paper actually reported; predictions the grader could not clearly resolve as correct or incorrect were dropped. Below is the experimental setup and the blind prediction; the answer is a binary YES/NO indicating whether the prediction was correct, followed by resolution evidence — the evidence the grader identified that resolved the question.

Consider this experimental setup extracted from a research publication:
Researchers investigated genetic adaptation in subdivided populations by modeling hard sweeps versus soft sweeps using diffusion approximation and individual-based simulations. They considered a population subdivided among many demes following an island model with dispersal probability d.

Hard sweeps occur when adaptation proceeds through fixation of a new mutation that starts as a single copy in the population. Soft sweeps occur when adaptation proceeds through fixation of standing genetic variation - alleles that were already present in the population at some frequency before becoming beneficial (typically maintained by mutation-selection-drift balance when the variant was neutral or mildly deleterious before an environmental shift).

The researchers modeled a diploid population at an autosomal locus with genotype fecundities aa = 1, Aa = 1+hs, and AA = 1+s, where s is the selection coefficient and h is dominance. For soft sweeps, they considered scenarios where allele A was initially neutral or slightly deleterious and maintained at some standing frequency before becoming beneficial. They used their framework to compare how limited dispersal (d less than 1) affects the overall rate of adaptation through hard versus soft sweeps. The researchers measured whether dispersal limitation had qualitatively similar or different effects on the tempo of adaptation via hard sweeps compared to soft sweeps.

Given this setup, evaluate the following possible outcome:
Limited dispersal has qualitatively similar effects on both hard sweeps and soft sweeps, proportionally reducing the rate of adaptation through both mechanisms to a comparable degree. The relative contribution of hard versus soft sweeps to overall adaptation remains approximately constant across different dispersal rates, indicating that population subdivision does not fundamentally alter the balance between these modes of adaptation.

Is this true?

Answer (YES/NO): NO